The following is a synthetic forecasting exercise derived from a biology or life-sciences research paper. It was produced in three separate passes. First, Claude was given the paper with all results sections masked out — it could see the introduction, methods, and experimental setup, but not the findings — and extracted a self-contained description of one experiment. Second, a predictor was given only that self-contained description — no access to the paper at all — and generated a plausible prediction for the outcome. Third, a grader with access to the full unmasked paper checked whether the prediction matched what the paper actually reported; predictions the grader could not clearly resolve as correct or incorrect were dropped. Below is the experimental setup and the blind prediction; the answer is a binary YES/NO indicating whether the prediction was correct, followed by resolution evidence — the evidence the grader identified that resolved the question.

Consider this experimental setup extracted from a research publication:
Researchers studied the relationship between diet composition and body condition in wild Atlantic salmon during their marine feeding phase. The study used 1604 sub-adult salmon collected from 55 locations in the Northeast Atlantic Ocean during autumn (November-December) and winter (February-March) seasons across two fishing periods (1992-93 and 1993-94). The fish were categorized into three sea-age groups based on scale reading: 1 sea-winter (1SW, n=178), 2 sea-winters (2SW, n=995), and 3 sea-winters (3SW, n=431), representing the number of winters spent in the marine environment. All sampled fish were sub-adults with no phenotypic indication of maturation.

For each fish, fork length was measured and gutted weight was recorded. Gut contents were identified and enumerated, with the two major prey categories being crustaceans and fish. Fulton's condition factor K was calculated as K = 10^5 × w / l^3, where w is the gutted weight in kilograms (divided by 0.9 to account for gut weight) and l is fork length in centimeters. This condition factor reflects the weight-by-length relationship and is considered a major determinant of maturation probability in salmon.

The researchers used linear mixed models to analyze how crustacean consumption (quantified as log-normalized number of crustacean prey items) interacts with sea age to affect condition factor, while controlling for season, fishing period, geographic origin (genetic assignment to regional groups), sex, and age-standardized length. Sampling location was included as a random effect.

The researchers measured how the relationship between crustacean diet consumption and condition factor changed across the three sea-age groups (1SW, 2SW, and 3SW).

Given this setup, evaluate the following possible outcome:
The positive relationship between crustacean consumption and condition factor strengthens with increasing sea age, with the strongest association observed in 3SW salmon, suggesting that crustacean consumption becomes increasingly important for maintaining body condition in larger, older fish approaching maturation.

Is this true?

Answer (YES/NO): NO